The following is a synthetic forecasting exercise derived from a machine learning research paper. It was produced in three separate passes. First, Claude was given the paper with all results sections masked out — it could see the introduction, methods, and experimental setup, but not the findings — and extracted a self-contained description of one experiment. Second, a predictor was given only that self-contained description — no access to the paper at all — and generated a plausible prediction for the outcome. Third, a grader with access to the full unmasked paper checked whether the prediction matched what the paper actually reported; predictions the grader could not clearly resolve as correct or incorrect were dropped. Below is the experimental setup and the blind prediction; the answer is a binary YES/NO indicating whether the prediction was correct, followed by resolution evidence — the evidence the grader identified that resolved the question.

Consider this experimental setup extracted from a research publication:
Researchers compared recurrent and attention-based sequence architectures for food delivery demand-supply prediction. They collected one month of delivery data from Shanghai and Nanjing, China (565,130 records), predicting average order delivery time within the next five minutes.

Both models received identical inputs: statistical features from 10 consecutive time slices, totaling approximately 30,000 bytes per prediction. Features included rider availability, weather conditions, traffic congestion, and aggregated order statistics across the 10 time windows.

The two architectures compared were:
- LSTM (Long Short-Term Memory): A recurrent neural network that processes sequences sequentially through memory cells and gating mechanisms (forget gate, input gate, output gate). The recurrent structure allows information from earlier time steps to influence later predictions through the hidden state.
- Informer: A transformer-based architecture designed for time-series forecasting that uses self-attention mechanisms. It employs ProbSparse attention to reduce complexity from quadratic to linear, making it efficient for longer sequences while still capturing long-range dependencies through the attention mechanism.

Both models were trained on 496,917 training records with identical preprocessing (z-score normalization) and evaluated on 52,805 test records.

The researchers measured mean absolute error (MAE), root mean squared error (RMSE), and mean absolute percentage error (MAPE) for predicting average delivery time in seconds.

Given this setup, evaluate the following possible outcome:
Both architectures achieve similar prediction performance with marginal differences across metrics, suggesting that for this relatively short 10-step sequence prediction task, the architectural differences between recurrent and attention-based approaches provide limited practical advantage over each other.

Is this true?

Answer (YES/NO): YES